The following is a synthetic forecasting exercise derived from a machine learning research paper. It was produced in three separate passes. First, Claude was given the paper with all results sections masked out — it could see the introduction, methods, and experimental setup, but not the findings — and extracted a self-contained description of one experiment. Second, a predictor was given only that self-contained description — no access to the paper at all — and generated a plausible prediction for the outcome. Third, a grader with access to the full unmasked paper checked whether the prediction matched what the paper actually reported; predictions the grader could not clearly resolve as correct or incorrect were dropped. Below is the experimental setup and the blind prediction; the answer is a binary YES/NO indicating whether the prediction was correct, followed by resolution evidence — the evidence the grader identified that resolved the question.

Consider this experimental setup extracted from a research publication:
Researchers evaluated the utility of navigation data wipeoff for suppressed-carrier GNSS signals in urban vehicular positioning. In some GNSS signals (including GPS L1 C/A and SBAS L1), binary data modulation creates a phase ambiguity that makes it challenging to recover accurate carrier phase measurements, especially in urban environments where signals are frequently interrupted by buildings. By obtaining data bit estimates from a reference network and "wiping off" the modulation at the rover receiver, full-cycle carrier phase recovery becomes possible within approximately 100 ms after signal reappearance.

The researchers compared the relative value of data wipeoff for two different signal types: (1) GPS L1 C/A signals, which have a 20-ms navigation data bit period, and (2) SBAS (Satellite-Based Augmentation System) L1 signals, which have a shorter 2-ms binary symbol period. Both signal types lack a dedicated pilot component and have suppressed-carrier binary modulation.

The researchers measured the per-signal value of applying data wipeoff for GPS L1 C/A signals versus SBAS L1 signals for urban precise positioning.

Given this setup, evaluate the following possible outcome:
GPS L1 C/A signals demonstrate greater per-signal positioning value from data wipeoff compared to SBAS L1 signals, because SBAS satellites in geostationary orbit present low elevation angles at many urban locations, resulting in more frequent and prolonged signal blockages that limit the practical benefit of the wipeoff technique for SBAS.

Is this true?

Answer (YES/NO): NO